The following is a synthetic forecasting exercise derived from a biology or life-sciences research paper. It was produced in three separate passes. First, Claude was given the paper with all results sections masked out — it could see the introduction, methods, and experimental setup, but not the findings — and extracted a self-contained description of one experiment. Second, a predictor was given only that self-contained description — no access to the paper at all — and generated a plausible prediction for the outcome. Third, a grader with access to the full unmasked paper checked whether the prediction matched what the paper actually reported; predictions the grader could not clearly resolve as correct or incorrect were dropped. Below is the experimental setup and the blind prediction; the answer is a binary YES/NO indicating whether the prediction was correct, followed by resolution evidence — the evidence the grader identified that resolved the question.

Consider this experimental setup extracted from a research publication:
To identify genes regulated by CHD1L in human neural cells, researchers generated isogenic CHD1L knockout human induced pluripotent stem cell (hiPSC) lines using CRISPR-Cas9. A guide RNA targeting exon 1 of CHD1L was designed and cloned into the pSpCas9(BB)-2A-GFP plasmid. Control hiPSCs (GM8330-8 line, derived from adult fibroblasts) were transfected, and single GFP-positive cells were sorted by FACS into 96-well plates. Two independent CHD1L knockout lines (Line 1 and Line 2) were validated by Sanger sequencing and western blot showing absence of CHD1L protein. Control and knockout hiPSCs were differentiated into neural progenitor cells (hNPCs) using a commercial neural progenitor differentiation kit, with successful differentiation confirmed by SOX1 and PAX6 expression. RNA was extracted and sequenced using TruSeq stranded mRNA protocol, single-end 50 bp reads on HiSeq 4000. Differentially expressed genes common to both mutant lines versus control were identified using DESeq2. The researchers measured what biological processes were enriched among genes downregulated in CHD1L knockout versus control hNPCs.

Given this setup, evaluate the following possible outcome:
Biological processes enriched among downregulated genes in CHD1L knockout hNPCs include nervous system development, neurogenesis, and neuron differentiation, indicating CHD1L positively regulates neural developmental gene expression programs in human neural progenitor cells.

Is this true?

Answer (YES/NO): YES